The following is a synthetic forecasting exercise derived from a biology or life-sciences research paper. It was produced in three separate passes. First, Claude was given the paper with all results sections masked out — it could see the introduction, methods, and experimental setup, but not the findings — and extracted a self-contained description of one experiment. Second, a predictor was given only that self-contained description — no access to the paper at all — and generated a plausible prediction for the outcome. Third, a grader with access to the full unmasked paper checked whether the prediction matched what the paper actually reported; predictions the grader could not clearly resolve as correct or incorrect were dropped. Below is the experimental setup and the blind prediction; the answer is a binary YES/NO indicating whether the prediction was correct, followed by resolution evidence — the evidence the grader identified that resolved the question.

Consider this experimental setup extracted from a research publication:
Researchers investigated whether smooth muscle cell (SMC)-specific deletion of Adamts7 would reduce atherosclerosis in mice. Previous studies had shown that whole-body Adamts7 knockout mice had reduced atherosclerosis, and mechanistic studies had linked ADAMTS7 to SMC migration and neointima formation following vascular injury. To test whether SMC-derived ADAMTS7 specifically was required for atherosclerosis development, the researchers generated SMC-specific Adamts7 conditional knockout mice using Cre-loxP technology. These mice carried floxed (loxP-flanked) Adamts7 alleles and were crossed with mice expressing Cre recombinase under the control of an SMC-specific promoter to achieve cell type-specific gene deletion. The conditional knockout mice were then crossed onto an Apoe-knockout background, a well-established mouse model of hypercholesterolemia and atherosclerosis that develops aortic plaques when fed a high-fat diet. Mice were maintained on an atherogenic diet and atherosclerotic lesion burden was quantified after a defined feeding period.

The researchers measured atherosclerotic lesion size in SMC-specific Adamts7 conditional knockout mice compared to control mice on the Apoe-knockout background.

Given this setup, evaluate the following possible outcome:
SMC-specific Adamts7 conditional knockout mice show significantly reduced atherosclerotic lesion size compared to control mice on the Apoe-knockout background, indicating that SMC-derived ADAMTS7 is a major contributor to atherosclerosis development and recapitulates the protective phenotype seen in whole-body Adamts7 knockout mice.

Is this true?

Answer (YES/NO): NO